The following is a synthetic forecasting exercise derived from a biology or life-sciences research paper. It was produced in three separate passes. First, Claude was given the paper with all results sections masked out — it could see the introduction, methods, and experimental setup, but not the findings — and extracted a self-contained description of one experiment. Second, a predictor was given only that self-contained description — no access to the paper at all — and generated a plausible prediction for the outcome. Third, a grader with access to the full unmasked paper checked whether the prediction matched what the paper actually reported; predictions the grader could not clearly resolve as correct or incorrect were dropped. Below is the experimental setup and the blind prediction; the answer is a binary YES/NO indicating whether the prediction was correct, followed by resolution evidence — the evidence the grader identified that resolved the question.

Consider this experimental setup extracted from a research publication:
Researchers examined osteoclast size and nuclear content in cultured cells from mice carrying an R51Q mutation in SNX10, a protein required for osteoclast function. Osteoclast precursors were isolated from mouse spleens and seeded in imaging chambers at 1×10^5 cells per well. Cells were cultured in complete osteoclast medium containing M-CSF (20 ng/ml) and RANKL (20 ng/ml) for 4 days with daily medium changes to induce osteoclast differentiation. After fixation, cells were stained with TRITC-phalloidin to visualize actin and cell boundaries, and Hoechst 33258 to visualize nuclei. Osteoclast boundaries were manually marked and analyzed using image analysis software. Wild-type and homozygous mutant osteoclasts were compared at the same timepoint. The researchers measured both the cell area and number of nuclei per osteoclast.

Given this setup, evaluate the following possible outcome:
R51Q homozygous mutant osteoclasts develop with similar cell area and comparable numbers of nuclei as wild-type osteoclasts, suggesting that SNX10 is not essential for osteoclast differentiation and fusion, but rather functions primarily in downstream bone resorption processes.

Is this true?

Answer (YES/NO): NO